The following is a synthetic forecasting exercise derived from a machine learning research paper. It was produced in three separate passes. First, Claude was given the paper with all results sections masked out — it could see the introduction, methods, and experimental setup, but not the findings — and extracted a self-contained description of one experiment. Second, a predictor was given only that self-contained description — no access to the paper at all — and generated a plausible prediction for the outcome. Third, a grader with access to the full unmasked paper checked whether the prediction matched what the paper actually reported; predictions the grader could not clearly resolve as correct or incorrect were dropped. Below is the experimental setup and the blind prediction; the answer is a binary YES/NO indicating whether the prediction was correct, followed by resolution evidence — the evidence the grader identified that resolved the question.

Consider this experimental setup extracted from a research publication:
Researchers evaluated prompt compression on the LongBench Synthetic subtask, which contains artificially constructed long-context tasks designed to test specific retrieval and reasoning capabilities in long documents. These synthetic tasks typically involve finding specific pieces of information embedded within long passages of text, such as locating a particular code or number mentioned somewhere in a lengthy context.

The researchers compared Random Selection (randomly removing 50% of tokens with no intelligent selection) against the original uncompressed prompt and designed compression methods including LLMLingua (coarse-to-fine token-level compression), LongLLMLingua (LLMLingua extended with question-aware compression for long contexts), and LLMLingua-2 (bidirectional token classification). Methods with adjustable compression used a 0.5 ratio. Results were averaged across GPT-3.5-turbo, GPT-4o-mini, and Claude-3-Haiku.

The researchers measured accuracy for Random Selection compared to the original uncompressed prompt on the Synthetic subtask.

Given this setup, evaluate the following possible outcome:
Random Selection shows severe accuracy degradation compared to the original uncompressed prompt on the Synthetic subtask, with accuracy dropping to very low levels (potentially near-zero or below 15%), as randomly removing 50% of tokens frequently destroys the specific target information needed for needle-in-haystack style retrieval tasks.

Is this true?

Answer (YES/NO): NO